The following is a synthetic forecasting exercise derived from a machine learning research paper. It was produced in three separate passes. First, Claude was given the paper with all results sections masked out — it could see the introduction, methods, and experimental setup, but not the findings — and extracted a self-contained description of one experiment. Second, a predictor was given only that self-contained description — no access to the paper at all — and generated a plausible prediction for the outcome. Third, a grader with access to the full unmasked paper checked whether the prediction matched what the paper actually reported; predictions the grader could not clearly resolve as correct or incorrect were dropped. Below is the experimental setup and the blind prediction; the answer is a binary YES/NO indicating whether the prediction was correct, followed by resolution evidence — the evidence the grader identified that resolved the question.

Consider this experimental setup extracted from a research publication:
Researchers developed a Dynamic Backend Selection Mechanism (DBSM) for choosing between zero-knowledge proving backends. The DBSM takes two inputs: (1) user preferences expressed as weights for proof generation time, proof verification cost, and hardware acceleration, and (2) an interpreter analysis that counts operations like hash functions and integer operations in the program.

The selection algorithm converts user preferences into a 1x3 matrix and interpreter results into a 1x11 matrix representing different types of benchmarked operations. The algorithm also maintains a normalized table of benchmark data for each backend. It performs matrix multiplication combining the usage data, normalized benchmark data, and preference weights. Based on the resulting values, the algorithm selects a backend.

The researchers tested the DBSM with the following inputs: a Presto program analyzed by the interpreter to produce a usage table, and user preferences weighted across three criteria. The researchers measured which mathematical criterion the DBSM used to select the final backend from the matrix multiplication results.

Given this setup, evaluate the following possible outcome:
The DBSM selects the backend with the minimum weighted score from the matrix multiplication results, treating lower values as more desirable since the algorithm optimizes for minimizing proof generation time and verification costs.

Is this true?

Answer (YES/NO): YES